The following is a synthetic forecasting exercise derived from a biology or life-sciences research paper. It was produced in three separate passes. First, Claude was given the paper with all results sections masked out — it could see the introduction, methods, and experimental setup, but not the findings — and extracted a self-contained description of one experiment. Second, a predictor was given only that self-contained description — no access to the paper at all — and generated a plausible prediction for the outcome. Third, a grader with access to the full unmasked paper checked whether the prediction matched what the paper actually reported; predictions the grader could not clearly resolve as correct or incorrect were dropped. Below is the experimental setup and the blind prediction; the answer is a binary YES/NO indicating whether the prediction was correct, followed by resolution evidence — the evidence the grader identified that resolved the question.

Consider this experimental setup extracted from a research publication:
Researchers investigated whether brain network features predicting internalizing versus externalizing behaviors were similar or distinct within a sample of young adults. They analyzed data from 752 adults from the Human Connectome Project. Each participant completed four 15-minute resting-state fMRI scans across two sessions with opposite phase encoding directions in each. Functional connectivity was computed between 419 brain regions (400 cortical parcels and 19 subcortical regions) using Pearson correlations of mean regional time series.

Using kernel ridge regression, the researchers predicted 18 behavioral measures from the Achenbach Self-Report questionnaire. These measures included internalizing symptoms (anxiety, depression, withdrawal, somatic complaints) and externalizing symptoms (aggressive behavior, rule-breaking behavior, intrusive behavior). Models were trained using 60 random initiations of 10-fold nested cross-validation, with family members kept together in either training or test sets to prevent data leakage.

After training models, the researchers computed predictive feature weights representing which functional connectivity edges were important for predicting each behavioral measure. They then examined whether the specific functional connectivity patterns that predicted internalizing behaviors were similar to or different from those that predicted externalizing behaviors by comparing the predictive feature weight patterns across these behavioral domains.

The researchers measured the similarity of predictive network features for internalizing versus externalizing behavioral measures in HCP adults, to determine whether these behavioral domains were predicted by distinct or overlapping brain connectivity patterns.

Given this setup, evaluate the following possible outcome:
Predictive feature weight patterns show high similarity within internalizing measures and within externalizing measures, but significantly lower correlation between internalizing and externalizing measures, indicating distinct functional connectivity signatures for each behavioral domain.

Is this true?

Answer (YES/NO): NO